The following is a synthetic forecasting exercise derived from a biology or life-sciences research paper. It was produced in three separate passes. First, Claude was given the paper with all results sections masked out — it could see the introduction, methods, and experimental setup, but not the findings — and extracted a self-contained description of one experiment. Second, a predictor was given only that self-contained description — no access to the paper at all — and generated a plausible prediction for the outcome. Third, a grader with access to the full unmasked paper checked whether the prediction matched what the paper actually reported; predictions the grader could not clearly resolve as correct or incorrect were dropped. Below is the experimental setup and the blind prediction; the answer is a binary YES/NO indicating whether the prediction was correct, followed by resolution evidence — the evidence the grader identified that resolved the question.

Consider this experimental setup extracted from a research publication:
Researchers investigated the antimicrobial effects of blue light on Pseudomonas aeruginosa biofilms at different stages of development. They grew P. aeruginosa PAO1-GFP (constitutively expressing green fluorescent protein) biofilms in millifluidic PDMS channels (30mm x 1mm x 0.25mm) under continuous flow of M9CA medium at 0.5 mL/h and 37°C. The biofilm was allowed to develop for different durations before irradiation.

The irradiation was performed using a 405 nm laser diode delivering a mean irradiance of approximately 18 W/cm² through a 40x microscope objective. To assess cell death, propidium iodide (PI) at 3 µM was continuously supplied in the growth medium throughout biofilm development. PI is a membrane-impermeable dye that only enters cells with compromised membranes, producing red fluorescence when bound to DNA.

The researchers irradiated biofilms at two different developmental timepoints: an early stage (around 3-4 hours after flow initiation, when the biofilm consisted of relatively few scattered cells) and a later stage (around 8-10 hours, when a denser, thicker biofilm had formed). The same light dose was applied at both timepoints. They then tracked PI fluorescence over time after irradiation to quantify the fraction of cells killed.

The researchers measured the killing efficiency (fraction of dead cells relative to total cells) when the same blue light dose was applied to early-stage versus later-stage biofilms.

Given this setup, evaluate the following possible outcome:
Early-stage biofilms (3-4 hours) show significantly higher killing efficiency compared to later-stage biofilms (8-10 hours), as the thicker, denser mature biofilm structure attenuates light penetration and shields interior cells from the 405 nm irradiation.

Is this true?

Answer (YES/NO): YES